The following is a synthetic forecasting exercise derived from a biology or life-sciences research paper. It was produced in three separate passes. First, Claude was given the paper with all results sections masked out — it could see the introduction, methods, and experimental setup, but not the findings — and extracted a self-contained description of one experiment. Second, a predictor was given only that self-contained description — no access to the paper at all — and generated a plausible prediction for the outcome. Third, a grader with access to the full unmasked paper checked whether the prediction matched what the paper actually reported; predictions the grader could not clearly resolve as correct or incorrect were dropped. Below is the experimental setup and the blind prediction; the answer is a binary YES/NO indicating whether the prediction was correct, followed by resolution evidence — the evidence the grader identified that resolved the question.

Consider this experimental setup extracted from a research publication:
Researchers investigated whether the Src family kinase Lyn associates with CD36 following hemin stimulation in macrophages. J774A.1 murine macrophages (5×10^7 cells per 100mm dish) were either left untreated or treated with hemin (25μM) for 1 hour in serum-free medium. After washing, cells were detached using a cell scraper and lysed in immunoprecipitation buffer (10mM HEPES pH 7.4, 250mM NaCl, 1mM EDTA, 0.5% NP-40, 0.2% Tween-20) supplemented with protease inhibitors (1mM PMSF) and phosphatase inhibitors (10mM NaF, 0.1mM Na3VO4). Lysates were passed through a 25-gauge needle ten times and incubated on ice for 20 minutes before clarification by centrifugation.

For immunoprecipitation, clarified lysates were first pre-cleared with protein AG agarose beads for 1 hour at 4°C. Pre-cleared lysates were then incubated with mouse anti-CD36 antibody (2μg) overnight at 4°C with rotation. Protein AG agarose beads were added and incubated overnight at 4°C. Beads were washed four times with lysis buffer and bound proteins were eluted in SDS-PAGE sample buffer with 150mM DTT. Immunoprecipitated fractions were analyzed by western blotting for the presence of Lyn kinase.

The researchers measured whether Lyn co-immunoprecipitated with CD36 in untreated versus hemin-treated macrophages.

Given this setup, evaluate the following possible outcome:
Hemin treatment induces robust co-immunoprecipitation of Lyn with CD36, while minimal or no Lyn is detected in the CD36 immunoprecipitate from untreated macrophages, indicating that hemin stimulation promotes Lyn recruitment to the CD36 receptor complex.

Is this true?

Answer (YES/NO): YES